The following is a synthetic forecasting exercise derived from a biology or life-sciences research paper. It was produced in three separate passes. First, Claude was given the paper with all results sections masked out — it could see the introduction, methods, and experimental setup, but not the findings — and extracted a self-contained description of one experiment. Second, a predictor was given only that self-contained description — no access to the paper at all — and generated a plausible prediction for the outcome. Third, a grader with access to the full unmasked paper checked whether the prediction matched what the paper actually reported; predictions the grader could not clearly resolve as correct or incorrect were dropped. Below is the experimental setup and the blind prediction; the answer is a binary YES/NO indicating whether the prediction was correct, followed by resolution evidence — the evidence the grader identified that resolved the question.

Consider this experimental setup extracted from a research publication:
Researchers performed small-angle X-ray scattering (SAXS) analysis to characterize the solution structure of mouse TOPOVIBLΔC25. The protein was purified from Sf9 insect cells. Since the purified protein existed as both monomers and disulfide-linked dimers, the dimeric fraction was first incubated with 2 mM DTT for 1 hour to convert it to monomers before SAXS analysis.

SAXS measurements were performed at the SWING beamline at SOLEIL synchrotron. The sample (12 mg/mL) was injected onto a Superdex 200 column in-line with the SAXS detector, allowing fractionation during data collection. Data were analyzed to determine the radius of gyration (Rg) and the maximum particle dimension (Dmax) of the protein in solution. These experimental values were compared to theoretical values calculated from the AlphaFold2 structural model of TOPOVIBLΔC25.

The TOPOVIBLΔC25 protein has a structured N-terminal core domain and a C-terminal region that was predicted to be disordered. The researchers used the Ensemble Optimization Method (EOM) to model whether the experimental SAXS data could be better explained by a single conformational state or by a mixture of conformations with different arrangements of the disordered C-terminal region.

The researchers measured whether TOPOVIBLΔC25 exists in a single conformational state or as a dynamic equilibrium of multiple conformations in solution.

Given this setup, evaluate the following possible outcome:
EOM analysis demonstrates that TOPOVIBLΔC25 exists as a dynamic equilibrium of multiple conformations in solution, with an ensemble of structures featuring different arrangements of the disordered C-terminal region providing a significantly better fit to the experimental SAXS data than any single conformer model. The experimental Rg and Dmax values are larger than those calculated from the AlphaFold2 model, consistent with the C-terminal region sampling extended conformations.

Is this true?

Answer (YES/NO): NO